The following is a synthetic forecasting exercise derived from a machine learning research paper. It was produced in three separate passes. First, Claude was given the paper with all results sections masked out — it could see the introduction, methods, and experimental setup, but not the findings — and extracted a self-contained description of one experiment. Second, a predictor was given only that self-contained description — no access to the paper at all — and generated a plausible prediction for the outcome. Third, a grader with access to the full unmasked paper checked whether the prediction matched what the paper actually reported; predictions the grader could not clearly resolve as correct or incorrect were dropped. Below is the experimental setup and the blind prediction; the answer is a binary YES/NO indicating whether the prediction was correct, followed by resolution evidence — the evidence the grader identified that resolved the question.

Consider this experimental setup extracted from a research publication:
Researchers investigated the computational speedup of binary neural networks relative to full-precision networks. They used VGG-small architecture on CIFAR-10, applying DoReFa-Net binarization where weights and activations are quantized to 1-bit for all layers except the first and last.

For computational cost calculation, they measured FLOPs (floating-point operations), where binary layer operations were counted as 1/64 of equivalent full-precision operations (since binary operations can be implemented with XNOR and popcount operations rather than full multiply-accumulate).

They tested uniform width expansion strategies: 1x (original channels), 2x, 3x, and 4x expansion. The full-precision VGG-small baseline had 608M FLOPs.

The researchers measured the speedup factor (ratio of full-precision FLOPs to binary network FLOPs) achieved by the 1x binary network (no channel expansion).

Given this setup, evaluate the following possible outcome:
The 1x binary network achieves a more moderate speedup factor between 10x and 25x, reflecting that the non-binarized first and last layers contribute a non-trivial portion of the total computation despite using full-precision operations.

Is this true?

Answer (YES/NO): NO